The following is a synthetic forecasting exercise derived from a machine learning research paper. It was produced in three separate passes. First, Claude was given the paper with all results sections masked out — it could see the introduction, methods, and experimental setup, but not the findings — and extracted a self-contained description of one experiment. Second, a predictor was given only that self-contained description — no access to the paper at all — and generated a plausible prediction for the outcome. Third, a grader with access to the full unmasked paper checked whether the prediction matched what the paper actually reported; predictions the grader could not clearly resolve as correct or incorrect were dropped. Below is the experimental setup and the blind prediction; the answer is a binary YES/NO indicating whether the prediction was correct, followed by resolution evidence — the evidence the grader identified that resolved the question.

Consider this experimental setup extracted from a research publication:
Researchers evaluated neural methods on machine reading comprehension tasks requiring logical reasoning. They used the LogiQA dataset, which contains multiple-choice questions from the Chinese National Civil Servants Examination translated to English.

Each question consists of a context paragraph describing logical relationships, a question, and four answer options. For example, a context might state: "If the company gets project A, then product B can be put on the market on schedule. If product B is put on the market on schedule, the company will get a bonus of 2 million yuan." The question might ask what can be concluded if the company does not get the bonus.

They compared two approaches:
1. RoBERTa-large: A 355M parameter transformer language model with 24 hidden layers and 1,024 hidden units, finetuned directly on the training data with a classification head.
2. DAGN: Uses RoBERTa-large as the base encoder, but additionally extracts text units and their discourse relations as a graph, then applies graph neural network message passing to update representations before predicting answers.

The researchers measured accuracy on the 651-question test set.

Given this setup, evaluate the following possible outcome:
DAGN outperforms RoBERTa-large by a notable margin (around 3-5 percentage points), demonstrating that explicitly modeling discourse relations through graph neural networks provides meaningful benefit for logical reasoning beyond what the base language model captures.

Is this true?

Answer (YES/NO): YES